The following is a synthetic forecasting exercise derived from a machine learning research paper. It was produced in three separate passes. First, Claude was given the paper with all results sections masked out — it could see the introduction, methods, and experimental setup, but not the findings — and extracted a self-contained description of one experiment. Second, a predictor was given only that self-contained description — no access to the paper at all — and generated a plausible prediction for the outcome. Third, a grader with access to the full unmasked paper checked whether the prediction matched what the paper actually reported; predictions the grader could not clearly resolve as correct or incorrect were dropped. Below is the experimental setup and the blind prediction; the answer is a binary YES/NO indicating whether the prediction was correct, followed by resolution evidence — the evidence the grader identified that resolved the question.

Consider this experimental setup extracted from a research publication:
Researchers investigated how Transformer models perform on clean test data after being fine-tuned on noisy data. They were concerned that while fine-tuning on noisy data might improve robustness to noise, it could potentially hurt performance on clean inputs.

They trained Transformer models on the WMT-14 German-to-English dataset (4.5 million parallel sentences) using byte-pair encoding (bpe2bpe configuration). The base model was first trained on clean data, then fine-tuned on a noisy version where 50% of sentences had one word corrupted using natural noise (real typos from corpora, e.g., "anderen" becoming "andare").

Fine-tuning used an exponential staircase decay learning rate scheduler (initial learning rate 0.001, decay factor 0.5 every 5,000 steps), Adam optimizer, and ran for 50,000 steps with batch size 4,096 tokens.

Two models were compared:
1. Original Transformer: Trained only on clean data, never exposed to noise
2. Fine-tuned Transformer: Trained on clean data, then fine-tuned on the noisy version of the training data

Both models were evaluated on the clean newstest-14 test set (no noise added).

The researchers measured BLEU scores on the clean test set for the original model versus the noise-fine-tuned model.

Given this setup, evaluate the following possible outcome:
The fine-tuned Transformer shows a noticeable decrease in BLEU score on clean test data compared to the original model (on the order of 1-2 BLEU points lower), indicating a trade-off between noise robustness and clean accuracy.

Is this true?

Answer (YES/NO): NO